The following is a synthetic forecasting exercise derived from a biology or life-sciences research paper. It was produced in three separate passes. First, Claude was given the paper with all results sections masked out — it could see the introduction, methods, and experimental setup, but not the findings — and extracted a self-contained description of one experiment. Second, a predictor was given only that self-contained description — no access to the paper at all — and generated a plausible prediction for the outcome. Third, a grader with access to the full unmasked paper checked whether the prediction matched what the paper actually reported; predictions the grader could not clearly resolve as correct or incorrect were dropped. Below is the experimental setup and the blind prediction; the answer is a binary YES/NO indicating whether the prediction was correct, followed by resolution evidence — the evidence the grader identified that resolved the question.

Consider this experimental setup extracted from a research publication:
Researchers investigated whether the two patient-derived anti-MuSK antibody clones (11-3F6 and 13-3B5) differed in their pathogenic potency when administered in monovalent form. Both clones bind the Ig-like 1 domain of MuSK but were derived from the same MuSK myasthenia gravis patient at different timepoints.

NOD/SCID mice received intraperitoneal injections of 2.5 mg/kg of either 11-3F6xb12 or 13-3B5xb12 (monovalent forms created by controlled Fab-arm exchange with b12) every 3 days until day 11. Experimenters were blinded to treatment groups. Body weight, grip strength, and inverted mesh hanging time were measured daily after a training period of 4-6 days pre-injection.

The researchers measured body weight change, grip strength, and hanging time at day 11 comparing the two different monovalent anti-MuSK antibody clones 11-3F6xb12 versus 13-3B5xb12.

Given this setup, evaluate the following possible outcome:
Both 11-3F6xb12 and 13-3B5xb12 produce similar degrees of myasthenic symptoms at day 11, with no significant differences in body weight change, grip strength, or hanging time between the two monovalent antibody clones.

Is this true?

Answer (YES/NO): YES